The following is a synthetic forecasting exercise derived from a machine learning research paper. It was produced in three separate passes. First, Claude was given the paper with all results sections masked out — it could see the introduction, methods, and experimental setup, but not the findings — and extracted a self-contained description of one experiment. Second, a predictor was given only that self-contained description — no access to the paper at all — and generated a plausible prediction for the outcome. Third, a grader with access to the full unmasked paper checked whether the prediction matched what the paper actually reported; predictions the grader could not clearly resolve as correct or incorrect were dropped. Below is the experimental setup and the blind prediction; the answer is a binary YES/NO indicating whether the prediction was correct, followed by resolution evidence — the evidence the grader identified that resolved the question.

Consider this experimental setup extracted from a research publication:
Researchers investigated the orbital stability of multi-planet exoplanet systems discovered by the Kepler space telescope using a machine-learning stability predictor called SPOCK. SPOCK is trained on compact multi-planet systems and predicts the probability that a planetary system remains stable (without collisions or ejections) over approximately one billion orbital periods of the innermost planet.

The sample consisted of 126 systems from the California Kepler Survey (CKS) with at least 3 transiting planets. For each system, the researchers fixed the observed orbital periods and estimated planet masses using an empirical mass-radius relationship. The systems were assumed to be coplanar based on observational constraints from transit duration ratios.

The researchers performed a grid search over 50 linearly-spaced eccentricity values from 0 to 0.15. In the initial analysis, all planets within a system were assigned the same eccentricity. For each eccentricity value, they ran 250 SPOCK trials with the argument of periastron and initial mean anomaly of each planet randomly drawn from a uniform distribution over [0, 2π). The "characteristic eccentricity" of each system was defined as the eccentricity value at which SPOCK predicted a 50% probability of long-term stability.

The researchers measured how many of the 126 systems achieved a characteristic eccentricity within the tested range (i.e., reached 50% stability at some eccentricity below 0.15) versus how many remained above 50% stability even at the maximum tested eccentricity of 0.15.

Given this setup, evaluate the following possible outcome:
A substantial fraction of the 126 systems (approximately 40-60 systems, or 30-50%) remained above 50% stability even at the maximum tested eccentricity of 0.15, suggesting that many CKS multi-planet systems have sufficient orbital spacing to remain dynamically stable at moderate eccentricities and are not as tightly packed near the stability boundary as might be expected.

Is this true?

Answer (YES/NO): NO